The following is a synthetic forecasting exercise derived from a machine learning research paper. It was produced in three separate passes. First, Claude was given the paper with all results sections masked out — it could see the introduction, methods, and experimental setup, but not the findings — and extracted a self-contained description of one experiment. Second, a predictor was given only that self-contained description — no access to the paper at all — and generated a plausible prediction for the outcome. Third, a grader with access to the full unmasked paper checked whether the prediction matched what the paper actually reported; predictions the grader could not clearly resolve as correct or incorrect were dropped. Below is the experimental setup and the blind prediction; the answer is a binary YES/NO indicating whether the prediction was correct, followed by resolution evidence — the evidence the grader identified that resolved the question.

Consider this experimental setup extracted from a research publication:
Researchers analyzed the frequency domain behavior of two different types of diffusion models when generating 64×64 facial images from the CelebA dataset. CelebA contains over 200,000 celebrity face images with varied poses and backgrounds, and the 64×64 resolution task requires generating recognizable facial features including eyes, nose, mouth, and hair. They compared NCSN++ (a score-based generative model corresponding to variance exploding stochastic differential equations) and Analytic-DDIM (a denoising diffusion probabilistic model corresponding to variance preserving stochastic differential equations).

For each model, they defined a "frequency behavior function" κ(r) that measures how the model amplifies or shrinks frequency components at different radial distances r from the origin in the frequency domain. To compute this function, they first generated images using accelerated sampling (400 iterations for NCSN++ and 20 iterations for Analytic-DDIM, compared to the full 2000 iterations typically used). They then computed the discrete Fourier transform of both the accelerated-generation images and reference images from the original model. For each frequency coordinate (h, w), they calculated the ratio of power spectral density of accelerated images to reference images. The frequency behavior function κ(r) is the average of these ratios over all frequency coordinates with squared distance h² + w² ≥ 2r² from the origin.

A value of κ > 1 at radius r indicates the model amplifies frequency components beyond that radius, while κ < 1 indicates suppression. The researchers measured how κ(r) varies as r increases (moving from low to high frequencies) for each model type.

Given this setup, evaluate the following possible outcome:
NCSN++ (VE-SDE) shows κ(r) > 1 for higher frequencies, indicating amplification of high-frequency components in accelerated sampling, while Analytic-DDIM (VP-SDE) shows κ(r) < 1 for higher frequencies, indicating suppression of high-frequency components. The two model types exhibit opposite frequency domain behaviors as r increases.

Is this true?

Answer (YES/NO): YES